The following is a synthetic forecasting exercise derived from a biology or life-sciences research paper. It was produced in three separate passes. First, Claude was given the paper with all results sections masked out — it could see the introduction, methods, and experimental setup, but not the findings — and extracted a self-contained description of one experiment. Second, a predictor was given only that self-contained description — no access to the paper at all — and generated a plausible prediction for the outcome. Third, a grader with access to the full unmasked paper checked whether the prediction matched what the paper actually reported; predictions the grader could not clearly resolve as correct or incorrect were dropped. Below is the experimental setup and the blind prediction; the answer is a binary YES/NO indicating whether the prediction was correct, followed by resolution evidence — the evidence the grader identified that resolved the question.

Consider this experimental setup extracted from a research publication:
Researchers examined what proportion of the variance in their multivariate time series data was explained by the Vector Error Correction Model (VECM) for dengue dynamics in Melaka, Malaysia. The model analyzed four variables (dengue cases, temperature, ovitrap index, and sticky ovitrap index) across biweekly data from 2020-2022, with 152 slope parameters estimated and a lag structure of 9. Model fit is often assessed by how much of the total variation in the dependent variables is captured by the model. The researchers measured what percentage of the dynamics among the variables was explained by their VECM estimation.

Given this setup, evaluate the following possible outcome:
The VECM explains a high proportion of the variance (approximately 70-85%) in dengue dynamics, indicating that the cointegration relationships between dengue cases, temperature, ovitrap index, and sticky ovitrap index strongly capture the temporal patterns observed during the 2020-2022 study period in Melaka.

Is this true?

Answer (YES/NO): YES